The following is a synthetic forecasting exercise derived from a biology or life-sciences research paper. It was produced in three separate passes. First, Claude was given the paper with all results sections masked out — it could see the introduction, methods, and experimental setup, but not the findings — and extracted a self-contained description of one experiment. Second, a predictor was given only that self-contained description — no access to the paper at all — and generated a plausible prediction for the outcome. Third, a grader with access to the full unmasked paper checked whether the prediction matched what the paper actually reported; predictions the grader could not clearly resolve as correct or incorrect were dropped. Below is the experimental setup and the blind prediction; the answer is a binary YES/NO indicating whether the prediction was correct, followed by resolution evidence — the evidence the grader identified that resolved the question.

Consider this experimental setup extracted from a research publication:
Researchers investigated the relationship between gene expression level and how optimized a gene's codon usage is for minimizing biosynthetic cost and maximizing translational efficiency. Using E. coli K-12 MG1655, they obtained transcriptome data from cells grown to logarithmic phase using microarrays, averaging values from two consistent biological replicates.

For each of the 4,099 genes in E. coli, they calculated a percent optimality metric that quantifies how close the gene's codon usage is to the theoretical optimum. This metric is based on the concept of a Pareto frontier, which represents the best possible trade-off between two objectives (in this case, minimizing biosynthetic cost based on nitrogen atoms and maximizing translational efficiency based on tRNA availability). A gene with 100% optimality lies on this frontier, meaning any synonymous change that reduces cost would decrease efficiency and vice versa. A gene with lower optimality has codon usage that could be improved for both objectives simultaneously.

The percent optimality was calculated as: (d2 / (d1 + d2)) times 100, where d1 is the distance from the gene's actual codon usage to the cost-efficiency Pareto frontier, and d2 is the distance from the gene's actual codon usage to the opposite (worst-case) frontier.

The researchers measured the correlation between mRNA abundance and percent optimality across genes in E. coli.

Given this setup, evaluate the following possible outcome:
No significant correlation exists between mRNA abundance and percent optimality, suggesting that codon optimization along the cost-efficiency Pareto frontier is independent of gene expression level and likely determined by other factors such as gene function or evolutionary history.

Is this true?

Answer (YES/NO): NO